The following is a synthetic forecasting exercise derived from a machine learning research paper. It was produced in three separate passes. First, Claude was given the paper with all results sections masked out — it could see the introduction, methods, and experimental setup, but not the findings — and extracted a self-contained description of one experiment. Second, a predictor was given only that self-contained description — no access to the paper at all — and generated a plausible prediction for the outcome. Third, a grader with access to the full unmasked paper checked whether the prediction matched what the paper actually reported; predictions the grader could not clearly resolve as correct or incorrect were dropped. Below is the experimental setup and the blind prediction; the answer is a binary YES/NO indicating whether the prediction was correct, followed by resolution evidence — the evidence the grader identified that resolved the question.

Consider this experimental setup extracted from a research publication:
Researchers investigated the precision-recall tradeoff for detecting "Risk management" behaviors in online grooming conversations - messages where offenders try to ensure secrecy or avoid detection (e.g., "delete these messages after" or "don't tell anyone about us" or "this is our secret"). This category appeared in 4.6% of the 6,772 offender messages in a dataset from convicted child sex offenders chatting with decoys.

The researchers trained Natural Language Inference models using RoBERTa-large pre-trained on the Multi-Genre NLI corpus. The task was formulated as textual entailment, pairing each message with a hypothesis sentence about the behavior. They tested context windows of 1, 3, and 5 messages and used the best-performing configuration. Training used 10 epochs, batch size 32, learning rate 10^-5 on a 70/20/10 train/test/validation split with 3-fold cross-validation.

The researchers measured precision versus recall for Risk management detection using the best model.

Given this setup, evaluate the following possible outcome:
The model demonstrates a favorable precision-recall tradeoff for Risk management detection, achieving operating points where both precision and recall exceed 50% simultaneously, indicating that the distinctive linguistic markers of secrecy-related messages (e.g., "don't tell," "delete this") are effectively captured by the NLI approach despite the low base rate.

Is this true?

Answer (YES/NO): NO